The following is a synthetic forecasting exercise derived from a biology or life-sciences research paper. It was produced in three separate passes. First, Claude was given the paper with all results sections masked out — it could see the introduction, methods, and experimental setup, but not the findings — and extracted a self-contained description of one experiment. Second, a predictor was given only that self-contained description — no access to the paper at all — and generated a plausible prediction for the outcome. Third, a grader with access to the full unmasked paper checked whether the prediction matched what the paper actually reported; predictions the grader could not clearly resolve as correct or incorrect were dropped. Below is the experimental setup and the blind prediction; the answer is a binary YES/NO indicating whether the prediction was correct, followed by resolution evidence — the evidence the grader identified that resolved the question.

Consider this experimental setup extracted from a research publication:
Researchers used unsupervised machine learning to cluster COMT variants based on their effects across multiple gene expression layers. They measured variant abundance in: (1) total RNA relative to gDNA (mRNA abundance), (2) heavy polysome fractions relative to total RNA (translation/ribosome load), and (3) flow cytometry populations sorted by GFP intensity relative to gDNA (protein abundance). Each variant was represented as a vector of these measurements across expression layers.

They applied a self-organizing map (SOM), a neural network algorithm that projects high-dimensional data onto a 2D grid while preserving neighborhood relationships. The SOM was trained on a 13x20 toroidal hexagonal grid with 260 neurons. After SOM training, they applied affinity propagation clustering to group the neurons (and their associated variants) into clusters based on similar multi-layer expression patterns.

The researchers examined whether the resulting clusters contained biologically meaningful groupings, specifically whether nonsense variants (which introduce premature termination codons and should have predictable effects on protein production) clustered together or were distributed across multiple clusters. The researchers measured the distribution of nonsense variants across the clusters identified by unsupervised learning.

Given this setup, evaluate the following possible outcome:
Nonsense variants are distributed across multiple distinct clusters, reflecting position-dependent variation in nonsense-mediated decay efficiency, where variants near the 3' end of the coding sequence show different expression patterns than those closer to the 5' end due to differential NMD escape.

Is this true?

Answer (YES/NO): NO